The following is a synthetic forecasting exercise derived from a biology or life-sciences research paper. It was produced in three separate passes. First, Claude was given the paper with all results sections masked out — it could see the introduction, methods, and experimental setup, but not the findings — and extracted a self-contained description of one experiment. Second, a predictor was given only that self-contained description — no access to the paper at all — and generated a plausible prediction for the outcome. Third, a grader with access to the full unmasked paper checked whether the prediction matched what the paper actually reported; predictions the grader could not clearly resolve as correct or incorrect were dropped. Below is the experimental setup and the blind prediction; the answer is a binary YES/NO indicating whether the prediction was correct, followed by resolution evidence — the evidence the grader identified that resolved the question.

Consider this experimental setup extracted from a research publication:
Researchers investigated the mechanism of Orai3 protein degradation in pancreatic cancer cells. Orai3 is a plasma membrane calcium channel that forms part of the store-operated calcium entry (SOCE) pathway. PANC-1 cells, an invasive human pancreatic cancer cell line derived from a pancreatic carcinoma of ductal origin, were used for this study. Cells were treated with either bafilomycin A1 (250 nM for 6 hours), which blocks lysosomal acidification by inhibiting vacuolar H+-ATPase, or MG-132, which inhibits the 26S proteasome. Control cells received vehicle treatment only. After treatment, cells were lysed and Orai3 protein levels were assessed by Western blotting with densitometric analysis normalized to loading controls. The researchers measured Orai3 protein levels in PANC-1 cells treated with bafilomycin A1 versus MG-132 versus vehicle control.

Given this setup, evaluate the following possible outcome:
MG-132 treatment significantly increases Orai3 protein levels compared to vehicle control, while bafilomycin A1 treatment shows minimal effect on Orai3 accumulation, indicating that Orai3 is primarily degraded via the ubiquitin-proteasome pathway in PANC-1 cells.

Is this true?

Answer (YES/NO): NO